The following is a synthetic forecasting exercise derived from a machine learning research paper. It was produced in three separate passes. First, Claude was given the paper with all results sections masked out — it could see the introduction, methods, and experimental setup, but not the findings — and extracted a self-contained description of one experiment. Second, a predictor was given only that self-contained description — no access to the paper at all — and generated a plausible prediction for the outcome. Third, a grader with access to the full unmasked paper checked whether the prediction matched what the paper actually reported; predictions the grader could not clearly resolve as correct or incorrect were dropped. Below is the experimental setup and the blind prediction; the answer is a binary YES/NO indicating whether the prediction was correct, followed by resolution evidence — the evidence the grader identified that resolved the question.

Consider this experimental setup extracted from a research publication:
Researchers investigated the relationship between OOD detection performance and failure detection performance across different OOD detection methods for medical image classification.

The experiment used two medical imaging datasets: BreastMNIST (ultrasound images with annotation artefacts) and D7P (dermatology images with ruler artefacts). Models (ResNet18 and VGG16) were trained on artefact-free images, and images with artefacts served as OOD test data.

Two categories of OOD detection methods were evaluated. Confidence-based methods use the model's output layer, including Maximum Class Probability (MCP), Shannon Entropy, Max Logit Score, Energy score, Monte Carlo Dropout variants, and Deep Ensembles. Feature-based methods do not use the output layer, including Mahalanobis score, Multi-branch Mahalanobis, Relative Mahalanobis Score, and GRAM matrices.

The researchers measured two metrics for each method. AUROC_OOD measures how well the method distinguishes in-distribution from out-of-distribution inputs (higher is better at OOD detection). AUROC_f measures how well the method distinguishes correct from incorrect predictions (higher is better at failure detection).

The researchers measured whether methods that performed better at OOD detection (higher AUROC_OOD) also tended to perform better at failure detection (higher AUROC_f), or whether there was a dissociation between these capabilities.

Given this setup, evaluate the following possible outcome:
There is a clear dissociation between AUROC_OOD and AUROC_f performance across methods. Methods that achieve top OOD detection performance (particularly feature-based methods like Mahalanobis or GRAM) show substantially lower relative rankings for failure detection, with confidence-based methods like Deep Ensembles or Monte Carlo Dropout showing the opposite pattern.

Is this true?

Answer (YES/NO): YES